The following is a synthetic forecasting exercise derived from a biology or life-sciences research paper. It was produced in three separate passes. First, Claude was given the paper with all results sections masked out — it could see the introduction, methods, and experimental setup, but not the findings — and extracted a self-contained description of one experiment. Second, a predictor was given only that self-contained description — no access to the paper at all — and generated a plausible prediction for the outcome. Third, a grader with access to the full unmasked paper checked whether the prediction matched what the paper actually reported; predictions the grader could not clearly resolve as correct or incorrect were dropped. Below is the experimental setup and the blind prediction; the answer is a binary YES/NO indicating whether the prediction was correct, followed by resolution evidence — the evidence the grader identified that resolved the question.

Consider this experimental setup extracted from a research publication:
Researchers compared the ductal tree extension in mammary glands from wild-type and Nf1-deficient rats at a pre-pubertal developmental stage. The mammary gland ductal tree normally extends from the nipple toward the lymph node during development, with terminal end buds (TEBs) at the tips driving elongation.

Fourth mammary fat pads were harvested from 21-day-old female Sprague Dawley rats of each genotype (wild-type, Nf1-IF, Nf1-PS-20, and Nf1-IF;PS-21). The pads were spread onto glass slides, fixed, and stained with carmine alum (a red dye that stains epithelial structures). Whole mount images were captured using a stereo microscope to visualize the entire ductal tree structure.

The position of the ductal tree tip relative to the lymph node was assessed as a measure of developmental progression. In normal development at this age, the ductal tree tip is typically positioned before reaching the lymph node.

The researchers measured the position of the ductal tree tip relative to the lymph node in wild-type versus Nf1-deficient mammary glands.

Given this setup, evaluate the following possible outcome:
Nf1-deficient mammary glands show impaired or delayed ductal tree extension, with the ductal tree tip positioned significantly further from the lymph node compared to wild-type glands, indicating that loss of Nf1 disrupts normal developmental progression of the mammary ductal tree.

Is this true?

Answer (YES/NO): NO